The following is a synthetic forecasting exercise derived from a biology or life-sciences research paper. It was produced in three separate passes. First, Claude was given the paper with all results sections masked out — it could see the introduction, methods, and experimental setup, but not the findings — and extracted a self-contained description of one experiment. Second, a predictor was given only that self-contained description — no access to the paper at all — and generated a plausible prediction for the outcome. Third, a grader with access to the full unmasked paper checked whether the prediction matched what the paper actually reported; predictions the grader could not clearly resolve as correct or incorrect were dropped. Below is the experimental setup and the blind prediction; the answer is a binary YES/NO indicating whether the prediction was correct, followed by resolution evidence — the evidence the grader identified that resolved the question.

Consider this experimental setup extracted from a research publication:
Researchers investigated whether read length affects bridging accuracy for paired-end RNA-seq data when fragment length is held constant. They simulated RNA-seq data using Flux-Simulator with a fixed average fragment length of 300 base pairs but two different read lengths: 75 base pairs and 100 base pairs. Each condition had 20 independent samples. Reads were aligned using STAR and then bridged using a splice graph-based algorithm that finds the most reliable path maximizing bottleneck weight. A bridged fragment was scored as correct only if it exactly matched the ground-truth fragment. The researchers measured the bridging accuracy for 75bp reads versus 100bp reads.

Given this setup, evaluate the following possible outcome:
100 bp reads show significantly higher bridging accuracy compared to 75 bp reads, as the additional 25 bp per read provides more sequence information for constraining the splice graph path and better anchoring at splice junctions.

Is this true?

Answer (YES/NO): NO